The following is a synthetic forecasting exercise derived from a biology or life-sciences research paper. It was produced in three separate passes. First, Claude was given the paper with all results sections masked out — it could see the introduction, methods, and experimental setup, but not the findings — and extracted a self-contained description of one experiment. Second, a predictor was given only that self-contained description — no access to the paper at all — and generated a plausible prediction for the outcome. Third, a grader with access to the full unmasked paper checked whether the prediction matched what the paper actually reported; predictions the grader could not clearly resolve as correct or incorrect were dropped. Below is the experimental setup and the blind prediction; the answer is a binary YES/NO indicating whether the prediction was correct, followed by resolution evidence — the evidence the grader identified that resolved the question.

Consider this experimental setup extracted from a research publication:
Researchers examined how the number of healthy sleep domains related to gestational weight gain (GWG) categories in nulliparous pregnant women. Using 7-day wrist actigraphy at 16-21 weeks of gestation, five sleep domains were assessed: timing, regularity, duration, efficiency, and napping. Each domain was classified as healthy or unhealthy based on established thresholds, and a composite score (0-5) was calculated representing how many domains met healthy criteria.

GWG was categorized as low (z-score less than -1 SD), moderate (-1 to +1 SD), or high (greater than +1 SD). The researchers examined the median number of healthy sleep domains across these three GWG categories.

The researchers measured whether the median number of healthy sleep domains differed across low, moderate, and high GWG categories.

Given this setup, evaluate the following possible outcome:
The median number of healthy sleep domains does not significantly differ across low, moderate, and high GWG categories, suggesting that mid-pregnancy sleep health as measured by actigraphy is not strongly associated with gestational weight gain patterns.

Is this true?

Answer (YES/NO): NO